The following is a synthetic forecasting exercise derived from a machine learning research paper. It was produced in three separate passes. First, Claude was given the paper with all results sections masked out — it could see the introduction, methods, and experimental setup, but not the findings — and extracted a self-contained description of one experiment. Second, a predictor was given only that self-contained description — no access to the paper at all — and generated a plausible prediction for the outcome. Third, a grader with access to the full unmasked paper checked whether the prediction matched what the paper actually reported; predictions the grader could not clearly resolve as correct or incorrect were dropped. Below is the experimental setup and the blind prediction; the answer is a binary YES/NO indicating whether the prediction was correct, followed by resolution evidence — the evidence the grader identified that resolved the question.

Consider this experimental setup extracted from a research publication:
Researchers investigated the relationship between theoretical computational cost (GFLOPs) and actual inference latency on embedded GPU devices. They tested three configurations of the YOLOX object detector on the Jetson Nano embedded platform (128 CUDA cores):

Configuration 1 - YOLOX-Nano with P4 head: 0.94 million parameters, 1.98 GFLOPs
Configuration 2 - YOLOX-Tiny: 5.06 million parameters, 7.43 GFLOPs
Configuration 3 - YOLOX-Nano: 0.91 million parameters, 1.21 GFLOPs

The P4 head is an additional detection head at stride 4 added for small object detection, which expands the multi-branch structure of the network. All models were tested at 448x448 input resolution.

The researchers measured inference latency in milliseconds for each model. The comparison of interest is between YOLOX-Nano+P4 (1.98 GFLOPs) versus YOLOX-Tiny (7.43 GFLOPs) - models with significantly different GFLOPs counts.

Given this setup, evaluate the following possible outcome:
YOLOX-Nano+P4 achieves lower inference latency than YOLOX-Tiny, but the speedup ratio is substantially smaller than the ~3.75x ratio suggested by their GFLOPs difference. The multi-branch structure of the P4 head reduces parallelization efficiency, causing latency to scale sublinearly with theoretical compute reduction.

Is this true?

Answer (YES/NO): NO